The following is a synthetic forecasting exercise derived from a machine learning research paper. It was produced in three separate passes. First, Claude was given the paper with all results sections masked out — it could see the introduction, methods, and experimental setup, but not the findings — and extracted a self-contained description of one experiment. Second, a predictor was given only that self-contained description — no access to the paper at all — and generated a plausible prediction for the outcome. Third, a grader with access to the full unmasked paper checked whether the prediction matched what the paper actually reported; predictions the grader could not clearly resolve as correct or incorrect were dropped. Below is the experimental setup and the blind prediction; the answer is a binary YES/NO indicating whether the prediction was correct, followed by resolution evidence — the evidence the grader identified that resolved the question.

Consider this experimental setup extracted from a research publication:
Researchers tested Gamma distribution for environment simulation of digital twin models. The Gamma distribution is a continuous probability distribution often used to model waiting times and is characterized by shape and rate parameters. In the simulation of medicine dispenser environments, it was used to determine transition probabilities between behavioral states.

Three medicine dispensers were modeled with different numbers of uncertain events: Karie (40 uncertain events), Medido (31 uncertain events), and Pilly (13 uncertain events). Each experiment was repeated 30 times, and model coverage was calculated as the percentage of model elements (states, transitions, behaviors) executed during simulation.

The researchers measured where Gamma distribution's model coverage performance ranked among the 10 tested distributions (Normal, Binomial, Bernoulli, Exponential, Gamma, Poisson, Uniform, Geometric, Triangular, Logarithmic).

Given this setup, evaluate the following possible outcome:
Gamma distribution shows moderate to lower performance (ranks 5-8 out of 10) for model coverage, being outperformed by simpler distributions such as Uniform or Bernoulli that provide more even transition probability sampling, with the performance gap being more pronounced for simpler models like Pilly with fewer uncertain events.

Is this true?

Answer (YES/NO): NO